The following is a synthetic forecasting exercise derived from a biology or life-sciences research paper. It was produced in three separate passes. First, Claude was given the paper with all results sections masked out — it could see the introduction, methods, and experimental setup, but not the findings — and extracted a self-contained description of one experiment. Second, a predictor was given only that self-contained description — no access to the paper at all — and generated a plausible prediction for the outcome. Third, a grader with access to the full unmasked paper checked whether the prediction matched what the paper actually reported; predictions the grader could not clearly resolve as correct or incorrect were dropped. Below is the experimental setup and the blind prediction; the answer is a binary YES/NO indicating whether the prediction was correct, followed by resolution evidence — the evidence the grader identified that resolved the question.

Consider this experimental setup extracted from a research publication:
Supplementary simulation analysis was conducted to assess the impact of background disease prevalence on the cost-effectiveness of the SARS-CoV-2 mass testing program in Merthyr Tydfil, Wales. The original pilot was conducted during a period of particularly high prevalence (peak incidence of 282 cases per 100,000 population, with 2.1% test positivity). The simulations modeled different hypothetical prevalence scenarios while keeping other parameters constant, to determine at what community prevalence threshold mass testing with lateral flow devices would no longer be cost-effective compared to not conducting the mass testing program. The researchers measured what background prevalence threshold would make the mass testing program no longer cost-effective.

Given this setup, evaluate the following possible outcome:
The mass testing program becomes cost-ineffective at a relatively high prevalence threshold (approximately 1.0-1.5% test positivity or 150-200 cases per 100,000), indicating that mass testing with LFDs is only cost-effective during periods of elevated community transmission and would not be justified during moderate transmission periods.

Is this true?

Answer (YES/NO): NO